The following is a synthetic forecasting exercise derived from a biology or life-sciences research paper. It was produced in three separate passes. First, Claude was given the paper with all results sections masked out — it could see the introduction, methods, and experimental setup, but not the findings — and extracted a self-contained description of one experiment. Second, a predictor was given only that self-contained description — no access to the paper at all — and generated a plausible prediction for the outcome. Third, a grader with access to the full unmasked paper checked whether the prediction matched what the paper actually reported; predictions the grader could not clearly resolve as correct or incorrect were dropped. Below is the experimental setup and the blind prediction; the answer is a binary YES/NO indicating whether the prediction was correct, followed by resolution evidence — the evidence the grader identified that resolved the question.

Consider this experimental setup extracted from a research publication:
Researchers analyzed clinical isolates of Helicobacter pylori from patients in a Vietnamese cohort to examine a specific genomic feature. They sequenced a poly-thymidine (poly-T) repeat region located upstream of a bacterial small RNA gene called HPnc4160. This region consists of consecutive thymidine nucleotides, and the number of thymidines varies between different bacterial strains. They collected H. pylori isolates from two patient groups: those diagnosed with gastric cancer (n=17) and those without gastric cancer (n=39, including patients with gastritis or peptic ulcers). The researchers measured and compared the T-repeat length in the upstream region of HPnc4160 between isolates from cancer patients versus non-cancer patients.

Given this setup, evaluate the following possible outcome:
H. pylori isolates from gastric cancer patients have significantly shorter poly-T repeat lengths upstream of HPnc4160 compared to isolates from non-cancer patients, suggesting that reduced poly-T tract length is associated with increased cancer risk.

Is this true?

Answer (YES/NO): NO